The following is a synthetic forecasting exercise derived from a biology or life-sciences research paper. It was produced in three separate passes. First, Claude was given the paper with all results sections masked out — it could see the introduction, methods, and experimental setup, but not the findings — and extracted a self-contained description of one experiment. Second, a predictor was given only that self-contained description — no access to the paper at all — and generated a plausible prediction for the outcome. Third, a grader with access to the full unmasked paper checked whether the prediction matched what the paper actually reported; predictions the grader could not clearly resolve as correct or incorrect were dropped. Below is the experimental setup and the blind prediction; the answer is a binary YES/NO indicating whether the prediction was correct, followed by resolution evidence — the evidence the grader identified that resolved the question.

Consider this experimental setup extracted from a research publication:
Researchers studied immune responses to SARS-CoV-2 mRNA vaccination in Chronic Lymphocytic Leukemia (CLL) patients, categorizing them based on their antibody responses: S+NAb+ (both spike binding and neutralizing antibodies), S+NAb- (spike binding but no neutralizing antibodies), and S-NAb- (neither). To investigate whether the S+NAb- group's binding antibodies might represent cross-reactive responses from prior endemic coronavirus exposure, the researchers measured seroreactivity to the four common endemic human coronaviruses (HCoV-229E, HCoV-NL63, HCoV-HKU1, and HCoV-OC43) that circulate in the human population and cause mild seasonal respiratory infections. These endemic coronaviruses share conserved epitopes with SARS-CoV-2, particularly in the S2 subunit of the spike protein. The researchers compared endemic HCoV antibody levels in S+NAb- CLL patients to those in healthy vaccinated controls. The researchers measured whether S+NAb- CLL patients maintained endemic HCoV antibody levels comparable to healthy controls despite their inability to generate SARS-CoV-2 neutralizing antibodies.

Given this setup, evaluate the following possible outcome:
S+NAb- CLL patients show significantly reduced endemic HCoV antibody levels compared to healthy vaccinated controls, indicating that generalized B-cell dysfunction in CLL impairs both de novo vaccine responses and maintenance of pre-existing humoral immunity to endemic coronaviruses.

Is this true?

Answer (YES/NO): NO